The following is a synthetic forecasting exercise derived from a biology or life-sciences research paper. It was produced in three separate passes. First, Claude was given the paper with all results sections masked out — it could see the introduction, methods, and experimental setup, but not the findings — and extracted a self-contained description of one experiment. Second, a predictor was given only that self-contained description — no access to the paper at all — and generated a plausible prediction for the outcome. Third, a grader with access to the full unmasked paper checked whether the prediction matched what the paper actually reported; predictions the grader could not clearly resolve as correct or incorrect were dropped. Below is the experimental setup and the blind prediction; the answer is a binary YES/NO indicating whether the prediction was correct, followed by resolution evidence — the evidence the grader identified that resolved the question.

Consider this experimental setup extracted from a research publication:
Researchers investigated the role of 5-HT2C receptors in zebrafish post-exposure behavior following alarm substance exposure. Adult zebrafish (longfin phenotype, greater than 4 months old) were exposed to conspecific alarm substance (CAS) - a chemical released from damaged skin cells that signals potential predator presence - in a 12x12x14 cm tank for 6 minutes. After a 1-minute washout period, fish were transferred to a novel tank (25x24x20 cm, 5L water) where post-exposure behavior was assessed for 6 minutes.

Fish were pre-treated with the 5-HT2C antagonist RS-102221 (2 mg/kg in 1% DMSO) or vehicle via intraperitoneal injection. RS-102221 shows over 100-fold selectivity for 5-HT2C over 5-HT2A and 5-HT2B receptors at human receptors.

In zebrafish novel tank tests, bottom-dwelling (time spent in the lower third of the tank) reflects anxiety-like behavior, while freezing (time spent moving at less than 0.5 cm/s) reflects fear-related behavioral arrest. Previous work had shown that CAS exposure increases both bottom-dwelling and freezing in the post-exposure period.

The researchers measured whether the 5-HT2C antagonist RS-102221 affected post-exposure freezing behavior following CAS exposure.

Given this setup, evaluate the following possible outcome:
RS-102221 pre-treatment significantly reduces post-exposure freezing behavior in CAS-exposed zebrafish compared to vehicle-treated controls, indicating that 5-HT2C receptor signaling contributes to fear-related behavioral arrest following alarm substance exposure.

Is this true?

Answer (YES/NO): YES